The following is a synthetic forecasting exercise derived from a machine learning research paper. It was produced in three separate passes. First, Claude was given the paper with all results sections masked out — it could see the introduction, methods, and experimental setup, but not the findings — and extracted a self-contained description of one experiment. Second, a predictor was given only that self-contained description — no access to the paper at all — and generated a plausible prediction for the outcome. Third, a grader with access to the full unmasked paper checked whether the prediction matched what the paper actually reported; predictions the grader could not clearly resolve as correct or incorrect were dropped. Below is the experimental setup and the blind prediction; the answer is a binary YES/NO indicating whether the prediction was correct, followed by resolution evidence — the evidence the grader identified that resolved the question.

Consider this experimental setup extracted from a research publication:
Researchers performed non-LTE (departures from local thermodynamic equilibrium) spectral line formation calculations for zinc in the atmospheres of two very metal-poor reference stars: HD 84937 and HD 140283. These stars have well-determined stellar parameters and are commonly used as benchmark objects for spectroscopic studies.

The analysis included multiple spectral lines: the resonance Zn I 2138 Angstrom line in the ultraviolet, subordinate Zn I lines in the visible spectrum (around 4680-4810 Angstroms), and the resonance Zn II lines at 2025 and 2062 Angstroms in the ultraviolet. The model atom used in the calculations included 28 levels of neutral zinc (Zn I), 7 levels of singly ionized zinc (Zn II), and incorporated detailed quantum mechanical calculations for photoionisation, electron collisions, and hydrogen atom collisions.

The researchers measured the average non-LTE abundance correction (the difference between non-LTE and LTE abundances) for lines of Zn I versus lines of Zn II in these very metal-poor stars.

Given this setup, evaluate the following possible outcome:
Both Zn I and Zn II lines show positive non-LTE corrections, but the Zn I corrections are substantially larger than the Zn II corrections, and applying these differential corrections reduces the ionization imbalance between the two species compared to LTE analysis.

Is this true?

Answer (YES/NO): NO